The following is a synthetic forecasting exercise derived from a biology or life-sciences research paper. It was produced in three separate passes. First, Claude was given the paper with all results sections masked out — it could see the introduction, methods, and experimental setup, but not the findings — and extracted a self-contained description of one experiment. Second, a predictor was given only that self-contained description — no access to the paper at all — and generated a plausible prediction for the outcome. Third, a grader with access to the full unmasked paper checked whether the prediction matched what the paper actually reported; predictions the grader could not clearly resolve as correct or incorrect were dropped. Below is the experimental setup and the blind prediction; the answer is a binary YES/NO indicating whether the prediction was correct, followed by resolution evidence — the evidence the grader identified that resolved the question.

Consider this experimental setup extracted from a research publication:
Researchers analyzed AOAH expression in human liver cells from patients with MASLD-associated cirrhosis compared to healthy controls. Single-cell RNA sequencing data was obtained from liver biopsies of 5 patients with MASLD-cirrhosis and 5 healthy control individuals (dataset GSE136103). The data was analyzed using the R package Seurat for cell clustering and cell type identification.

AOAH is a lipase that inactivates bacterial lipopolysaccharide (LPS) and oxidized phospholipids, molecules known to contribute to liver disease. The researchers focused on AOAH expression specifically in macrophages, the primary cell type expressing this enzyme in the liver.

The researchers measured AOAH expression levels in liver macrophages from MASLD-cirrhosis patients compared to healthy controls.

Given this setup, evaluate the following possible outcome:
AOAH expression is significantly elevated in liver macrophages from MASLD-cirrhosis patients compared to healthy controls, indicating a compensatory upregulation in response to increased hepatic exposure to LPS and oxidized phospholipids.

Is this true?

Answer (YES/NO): YES